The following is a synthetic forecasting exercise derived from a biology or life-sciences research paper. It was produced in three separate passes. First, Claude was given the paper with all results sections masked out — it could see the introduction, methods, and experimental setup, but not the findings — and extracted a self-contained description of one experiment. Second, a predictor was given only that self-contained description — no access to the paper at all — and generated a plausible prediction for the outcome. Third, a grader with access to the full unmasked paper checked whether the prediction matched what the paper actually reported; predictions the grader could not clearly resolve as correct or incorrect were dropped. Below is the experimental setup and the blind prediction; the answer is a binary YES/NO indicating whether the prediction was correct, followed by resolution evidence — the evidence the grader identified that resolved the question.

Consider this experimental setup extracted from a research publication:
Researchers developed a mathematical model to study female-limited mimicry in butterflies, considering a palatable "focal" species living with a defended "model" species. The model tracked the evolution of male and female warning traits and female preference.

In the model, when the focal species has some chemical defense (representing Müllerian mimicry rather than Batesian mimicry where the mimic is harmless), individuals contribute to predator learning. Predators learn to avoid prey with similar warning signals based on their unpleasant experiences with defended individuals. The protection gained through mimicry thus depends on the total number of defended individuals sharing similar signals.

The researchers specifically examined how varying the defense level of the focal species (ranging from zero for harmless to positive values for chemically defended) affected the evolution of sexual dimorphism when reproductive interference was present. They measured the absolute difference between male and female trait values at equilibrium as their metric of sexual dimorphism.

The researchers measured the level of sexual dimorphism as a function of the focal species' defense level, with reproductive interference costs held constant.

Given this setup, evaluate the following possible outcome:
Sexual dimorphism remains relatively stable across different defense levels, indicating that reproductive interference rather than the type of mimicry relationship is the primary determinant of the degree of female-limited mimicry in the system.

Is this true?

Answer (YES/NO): NO